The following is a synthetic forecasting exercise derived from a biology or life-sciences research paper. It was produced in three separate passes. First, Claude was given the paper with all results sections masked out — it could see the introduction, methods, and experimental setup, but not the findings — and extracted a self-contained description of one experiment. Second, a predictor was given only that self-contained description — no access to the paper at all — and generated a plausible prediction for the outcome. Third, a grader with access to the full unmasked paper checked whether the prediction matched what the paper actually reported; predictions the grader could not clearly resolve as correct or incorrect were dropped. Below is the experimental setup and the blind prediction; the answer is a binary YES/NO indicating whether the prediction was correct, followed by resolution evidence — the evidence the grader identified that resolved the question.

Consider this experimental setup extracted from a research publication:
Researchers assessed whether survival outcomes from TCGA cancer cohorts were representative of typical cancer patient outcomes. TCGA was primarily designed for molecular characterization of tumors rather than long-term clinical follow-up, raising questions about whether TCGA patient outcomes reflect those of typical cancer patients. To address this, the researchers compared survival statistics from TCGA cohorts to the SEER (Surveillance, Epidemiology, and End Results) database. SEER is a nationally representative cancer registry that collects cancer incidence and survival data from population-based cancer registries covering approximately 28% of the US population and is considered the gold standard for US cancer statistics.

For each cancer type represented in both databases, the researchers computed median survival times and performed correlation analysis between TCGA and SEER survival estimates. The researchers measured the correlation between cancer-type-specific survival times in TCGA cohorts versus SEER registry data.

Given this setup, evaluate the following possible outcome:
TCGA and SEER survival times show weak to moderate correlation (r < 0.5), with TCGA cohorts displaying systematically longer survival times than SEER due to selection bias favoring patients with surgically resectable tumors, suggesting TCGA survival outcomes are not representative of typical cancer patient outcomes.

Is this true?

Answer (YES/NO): NO